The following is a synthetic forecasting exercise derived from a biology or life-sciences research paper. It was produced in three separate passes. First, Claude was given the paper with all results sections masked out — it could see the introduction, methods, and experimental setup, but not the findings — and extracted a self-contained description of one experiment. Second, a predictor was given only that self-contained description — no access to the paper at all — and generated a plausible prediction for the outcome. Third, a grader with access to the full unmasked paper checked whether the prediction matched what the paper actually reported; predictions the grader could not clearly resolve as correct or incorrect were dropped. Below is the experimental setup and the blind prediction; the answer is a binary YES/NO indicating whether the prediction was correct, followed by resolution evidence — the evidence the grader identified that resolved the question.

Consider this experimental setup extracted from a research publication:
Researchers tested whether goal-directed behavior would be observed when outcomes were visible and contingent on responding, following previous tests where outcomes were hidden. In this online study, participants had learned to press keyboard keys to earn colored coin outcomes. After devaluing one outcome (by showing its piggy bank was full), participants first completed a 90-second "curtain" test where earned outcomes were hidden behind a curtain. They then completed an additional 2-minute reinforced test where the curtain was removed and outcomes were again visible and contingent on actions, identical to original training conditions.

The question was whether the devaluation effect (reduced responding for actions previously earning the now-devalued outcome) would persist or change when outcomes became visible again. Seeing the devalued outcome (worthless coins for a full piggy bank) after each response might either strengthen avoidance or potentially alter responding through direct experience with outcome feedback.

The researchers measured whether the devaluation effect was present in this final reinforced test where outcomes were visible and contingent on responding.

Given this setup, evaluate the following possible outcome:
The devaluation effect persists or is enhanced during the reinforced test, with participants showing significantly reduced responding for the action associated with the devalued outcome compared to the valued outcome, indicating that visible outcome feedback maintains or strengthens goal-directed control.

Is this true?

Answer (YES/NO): YES